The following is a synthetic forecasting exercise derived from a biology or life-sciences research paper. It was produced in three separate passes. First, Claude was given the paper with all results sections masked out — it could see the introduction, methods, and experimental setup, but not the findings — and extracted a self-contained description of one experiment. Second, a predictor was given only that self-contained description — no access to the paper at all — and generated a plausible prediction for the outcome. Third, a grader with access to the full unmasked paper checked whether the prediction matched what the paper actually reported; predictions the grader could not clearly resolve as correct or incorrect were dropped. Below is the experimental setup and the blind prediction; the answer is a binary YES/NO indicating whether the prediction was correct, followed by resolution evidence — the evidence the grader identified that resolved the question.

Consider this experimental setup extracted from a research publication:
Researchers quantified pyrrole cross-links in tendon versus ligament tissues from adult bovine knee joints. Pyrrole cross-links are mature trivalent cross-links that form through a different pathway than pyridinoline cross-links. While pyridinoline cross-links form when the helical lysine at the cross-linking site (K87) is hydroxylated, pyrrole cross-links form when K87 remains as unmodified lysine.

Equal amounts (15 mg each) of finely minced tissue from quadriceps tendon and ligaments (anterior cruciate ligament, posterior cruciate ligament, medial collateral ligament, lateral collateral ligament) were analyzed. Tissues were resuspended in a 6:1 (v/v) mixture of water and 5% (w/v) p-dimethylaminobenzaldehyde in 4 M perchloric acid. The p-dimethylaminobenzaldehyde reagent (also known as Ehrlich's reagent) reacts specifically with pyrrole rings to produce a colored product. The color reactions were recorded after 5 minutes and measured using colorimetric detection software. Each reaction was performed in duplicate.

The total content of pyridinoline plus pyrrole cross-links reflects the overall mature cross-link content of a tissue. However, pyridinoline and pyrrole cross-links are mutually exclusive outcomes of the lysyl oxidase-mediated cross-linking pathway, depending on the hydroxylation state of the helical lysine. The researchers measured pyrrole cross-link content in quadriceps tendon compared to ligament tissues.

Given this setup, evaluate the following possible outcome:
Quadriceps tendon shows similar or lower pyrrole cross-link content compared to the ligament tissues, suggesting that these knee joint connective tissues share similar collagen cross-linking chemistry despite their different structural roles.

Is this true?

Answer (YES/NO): NO